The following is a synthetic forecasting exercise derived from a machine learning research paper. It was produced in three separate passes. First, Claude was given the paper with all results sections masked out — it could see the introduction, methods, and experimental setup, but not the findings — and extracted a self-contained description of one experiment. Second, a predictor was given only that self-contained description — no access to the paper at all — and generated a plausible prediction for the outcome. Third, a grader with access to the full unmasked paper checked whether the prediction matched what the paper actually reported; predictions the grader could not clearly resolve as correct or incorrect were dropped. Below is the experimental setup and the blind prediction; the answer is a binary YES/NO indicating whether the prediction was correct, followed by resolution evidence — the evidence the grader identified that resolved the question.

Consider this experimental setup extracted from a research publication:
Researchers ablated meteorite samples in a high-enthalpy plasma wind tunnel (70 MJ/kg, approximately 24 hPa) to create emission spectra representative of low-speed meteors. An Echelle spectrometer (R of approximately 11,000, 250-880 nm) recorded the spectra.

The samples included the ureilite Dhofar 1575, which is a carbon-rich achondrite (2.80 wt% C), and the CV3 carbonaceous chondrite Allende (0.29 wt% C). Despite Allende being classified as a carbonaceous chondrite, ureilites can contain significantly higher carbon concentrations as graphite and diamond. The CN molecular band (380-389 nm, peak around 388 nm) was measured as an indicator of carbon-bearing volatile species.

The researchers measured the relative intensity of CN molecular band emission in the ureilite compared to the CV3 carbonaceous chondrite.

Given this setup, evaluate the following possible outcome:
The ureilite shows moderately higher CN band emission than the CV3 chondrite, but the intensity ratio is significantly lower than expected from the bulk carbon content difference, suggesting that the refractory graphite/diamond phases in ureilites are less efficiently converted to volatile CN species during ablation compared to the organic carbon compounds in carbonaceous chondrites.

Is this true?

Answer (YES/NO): YES